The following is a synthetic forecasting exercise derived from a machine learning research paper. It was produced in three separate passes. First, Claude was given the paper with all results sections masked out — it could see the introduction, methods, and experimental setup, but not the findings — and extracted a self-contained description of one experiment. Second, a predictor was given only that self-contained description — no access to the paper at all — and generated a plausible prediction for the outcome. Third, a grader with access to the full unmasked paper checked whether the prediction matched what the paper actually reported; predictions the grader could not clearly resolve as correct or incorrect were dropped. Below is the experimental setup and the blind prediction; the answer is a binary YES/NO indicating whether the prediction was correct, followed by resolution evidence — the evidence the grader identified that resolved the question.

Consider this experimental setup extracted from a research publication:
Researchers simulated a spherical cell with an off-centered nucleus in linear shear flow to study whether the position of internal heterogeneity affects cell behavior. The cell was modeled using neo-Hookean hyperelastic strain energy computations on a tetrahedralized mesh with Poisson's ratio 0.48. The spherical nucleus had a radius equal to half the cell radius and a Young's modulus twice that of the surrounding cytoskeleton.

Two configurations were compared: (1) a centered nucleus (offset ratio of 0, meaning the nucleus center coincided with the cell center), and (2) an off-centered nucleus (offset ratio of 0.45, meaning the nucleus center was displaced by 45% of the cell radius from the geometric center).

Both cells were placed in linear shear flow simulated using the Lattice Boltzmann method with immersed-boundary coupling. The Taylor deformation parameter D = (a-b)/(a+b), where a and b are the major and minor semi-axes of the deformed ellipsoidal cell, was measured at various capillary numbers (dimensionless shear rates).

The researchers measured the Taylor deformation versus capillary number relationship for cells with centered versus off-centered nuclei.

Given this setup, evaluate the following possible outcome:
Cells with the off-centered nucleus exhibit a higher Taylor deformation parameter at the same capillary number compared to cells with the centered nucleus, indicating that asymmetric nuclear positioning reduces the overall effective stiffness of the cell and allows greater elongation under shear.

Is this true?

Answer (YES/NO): NO